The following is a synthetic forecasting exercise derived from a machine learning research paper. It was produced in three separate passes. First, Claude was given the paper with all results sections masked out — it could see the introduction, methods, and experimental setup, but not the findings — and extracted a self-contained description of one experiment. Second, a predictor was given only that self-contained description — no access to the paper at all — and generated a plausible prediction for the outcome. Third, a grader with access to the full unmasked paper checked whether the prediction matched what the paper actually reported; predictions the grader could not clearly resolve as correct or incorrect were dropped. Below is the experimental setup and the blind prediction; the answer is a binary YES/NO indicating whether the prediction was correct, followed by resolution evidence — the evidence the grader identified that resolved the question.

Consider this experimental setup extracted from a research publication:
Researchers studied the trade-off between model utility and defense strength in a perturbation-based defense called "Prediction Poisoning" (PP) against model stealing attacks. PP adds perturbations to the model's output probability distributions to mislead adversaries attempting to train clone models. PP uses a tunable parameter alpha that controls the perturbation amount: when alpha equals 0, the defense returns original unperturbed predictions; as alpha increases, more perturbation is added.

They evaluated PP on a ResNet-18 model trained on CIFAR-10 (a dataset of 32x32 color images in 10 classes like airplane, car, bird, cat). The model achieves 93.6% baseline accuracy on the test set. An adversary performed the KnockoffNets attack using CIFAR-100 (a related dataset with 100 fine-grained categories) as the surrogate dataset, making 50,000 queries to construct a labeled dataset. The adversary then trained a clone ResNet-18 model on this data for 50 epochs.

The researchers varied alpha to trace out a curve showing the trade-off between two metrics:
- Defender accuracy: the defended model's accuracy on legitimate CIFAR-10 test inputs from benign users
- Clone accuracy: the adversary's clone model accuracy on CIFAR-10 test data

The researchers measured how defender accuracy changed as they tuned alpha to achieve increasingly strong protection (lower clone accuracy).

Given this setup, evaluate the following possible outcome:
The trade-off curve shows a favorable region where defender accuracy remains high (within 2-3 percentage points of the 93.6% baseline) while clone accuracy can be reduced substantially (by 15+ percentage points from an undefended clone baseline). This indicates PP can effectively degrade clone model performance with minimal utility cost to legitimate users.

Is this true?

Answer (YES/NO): NO